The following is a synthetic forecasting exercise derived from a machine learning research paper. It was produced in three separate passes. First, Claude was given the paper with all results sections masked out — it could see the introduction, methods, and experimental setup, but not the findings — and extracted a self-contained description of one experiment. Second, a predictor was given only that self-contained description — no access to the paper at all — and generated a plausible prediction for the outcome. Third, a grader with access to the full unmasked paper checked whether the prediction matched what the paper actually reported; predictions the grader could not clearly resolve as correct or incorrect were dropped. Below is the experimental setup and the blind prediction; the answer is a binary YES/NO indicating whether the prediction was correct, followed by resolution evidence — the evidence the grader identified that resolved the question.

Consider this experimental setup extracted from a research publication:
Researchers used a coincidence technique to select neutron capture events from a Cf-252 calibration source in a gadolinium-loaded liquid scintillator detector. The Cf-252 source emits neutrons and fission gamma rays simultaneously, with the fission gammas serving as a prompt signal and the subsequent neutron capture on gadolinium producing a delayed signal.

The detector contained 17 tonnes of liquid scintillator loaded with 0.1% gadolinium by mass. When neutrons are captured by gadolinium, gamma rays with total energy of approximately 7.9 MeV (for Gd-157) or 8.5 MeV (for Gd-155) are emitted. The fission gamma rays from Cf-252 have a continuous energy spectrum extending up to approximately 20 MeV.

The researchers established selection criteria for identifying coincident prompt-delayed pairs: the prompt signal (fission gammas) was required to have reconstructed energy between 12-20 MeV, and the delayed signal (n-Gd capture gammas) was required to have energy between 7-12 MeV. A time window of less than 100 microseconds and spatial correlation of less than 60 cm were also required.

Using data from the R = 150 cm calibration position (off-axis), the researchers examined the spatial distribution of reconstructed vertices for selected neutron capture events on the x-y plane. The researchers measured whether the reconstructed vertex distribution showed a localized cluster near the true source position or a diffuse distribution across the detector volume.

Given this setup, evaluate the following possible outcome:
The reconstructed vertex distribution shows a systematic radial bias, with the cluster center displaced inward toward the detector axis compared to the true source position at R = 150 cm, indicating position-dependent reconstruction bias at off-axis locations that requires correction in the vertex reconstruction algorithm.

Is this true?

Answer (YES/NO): YES